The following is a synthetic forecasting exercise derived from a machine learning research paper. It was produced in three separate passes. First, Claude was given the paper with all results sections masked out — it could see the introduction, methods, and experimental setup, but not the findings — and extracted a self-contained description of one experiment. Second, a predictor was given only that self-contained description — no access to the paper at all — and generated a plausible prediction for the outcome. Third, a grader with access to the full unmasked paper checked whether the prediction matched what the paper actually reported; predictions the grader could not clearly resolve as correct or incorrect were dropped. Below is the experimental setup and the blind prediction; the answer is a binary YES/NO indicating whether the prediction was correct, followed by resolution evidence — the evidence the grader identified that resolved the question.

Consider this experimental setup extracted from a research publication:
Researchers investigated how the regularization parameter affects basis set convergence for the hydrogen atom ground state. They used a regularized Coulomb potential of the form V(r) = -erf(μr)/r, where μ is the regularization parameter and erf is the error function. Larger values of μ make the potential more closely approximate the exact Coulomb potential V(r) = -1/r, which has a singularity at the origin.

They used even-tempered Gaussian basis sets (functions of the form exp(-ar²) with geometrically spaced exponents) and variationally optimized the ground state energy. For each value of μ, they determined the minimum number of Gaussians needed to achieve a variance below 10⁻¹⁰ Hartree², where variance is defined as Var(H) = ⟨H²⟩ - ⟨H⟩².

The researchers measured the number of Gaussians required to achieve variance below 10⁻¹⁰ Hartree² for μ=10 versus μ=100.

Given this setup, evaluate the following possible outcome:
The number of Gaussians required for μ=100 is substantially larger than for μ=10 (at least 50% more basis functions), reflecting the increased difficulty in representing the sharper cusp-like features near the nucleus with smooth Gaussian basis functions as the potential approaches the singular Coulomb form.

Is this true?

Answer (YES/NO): NO